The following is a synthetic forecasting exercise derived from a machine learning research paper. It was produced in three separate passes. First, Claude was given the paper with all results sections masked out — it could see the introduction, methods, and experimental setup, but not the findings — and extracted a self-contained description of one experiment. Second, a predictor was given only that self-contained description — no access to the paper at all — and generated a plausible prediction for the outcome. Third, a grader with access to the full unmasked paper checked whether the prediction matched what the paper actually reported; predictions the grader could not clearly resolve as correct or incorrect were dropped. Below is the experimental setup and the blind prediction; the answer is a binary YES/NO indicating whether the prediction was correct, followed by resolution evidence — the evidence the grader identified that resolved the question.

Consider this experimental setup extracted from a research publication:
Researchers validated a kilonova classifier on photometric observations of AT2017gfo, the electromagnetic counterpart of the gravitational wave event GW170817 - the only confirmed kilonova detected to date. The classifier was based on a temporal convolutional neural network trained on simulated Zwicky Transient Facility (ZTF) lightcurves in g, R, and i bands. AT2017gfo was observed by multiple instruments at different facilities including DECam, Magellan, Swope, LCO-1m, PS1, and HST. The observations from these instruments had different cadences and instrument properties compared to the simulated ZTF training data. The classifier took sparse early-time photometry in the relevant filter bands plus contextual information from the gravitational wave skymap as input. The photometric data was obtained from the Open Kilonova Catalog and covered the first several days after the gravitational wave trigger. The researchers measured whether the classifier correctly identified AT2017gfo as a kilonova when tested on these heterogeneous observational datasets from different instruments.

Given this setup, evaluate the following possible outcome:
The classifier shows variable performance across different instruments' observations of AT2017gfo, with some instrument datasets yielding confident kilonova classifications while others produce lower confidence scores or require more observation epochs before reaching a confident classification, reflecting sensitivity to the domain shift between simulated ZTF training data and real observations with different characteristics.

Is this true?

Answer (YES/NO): NO